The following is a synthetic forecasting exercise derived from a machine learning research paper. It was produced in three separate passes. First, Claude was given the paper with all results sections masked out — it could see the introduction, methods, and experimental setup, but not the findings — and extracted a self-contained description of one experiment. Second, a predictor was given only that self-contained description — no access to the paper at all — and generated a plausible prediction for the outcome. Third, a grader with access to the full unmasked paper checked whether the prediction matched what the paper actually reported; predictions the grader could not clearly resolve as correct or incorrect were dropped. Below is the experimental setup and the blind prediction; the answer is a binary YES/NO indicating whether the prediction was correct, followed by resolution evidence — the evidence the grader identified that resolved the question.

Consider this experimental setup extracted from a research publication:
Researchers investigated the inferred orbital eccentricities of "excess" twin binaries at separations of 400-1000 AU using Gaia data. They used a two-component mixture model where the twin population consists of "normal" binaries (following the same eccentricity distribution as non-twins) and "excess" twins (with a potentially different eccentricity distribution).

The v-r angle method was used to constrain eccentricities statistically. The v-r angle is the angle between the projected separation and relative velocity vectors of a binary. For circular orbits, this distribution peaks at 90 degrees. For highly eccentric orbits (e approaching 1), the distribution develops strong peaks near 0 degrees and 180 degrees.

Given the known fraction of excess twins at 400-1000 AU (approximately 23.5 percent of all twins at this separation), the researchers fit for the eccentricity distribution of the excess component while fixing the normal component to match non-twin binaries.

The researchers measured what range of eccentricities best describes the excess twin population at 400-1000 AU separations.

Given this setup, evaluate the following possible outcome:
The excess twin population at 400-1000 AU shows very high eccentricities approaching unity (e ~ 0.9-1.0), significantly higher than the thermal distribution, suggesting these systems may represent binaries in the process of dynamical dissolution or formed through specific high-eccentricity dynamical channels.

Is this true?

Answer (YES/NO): YES